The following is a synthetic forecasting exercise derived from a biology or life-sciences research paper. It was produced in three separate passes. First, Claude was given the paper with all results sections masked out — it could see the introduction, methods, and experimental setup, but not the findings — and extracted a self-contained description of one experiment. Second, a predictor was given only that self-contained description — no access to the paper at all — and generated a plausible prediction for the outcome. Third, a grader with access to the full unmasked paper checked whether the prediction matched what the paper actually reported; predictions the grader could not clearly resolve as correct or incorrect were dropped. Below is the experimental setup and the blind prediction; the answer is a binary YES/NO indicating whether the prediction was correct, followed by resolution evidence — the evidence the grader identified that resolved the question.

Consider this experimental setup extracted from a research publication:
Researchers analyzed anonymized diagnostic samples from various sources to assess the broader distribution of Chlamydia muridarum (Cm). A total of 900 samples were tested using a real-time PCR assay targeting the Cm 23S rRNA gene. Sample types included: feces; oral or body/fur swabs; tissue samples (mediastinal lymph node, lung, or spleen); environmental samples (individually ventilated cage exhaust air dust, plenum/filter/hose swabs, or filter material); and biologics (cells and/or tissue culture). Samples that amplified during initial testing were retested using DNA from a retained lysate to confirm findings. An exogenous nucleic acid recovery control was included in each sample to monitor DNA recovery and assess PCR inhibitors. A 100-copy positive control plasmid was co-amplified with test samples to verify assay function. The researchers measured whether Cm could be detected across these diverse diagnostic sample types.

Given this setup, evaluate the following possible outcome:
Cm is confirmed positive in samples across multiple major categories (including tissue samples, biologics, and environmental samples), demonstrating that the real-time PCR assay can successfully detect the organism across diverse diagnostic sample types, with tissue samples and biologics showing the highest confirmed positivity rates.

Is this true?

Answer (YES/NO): NO